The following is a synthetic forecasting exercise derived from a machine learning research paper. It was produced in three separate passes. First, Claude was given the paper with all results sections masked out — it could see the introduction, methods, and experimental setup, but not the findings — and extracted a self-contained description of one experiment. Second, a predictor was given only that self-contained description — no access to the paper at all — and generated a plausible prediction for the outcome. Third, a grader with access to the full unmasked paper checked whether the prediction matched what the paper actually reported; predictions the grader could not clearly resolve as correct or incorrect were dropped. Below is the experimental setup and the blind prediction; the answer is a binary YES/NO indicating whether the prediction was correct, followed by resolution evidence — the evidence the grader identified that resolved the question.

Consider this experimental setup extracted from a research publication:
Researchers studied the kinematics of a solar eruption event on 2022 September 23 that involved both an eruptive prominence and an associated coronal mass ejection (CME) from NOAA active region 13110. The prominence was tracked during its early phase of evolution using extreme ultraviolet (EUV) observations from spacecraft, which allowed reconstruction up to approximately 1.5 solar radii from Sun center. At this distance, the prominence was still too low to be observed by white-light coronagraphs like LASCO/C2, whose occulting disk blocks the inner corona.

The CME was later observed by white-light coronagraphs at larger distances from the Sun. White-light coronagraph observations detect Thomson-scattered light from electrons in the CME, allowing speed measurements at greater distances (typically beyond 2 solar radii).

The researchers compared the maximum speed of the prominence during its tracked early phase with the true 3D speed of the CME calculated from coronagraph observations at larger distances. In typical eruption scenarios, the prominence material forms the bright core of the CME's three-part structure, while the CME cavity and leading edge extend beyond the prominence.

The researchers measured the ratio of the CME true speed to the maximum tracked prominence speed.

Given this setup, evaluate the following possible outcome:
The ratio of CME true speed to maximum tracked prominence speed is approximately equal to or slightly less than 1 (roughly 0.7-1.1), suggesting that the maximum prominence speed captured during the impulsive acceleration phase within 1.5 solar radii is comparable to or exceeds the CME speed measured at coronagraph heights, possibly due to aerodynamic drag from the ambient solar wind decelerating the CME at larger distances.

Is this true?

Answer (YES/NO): NO